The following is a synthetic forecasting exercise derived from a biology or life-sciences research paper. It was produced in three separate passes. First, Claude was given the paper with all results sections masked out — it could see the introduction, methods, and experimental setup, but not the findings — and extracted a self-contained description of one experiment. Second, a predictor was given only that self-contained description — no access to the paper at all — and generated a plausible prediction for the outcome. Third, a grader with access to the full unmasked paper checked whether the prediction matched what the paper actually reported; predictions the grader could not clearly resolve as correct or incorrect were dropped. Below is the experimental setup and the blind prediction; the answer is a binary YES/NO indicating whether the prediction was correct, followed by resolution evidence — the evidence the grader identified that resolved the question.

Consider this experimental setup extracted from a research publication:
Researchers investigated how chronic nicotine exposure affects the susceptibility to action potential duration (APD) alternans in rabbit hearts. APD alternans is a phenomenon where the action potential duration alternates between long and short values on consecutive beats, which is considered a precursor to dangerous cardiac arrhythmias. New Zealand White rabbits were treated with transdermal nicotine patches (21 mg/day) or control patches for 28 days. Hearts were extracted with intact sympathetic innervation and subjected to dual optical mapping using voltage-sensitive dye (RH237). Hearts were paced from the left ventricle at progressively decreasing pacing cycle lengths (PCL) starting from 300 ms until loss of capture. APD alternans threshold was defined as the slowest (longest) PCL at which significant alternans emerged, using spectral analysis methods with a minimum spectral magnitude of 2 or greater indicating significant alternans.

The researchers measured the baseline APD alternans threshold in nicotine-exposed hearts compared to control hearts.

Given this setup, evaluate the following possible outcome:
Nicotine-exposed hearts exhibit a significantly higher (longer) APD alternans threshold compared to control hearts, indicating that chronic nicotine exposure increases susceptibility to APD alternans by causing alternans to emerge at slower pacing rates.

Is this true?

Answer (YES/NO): YES